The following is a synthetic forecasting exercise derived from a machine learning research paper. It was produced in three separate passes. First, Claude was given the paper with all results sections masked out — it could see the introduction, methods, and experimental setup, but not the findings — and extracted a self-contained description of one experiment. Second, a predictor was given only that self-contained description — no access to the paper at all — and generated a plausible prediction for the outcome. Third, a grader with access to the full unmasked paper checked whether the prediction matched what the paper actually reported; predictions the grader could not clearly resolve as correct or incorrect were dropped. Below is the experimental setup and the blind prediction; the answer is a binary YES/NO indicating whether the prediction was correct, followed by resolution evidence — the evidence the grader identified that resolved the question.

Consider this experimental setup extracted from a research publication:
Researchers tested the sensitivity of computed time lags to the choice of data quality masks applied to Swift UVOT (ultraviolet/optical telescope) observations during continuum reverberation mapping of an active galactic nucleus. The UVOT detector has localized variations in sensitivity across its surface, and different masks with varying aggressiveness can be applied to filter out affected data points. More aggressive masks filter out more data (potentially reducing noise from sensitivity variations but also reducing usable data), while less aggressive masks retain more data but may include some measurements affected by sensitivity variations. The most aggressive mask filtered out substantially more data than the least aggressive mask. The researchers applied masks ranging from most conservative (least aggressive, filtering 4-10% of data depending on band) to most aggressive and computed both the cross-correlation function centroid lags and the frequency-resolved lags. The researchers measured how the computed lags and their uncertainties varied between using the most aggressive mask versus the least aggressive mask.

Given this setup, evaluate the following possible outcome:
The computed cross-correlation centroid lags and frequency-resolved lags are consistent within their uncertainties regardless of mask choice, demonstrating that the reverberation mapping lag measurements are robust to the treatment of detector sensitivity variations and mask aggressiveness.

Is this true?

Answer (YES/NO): YES